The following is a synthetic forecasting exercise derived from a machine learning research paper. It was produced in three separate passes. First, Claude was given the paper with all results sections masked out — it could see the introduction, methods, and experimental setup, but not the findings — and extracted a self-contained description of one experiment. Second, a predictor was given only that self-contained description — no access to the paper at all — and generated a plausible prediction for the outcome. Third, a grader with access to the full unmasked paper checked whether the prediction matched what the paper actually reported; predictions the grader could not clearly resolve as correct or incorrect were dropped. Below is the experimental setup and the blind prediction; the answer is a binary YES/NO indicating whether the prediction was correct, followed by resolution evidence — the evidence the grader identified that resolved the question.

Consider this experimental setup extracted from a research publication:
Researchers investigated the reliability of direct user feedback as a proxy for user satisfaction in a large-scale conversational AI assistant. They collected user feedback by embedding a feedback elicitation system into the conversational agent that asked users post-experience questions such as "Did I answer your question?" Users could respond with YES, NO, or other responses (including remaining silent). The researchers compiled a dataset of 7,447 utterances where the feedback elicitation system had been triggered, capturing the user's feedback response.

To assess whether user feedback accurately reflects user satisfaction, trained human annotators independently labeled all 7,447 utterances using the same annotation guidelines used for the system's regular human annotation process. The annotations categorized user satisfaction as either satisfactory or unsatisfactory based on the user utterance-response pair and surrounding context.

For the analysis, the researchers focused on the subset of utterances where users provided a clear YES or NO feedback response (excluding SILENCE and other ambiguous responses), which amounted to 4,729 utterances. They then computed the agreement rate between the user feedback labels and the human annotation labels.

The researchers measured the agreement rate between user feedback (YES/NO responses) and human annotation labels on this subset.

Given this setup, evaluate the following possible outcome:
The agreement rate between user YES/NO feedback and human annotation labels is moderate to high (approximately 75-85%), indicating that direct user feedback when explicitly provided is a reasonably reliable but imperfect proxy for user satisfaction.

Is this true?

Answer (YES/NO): NO